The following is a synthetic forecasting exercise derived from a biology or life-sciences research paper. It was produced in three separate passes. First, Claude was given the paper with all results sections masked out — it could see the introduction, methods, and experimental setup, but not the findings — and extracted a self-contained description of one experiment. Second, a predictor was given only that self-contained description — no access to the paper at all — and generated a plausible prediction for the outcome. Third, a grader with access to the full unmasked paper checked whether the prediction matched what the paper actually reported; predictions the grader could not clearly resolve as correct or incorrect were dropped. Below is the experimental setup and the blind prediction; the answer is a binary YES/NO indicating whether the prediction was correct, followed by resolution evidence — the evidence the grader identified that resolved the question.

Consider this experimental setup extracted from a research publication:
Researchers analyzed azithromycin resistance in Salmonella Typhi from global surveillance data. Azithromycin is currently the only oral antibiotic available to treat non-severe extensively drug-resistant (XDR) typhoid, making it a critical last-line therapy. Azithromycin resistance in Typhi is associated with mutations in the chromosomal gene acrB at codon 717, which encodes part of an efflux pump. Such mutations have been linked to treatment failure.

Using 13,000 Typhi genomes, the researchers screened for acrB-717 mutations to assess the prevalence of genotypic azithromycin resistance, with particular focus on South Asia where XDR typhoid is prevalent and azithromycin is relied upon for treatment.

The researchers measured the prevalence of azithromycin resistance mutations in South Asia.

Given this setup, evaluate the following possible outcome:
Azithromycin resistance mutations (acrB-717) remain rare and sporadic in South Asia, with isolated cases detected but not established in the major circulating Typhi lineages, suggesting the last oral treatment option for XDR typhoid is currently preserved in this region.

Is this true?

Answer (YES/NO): NO